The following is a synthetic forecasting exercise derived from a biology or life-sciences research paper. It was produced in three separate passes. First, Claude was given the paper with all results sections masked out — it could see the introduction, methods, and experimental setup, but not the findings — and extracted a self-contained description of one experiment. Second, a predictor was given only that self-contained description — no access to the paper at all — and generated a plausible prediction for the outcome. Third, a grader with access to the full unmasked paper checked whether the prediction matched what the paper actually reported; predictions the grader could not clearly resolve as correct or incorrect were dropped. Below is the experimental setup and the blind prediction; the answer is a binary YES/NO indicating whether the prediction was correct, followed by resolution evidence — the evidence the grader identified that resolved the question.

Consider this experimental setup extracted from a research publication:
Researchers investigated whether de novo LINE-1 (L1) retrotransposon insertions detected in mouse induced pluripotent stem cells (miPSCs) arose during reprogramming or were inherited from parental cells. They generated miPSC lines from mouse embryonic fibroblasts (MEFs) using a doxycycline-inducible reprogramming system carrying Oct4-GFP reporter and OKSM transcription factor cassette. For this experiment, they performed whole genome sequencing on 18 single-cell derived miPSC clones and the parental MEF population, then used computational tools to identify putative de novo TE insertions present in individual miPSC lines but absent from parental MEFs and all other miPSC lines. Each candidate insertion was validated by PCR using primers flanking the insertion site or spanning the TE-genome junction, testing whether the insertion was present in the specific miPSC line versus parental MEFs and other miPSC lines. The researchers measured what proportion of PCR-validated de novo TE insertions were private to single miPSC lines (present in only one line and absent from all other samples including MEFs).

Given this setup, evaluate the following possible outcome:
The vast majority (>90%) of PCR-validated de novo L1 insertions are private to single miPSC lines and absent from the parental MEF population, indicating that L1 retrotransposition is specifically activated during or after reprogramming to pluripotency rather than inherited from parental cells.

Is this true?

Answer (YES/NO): YES